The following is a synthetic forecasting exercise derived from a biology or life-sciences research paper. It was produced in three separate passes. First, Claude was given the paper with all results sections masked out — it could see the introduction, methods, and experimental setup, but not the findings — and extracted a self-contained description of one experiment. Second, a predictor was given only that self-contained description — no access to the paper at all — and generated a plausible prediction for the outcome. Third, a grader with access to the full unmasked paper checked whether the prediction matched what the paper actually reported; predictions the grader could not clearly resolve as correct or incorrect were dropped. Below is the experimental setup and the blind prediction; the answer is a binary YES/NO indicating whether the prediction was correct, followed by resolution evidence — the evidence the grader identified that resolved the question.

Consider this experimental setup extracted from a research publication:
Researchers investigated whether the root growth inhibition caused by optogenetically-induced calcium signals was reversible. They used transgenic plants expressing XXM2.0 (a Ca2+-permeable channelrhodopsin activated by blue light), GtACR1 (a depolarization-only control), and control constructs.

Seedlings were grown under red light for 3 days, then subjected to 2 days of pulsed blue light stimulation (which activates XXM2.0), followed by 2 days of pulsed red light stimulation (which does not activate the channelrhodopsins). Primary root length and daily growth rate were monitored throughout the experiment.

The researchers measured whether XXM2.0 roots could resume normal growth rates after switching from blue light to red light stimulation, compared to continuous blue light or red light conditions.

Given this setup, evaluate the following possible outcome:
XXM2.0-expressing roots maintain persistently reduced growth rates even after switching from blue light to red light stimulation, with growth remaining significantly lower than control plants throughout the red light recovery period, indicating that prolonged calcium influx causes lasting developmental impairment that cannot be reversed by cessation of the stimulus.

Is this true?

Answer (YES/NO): NO